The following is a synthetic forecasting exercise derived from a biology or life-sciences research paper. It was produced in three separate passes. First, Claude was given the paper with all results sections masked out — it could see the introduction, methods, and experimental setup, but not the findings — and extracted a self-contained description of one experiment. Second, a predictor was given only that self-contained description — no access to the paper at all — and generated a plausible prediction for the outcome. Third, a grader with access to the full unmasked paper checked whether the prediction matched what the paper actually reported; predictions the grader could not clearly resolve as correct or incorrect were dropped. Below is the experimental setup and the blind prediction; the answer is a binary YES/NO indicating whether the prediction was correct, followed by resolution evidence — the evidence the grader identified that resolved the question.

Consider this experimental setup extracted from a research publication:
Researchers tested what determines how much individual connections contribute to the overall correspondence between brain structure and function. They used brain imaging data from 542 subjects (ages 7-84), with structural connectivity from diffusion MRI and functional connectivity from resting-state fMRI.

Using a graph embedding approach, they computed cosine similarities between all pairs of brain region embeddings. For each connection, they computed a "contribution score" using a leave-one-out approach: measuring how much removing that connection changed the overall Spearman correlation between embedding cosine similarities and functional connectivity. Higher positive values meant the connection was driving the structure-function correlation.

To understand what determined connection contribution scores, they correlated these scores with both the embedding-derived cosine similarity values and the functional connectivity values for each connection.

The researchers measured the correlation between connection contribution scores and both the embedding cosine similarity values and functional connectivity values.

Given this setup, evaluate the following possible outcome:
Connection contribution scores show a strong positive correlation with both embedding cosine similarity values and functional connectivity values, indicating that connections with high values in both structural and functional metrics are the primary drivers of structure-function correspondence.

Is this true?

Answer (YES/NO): NO